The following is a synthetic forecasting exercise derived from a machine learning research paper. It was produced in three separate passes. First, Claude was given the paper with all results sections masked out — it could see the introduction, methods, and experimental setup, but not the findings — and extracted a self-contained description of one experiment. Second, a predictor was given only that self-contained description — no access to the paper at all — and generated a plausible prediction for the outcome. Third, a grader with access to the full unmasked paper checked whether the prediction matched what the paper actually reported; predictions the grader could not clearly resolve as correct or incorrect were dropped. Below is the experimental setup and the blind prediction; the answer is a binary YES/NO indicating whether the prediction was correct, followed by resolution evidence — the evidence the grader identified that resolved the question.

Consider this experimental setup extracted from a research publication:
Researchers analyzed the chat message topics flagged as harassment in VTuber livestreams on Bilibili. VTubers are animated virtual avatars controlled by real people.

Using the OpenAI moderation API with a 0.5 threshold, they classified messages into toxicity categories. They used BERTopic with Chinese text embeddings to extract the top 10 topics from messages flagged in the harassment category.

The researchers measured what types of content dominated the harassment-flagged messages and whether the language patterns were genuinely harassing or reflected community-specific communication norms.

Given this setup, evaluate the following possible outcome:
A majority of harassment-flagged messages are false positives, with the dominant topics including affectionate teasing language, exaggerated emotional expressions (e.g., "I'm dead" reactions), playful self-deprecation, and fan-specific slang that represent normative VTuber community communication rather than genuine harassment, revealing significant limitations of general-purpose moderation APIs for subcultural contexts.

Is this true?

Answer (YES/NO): NO